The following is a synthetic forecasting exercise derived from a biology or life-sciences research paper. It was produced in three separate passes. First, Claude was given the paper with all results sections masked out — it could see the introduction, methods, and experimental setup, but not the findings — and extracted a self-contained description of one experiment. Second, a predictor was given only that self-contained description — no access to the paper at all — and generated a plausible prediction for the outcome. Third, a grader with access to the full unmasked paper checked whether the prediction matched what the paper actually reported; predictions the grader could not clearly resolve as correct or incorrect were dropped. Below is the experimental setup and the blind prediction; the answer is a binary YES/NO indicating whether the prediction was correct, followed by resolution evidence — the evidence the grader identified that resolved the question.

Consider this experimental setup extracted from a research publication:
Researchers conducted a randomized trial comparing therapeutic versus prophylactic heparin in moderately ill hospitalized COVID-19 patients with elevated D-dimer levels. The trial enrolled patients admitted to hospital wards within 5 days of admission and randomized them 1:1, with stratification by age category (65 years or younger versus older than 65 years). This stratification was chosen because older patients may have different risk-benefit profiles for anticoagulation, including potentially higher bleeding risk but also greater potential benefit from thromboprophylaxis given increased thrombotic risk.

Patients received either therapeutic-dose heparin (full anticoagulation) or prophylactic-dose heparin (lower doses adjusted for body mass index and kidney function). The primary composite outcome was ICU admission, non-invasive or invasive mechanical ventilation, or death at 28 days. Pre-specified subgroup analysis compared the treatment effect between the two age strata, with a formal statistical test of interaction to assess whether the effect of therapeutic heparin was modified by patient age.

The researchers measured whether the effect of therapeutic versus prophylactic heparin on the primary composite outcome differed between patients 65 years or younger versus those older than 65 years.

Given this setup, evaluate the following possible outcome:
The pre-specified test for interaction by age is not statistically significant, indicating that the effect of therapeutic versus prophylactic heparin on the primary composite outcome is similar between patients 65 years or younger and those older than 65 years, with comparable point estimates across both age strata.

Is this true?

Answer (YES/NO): YES